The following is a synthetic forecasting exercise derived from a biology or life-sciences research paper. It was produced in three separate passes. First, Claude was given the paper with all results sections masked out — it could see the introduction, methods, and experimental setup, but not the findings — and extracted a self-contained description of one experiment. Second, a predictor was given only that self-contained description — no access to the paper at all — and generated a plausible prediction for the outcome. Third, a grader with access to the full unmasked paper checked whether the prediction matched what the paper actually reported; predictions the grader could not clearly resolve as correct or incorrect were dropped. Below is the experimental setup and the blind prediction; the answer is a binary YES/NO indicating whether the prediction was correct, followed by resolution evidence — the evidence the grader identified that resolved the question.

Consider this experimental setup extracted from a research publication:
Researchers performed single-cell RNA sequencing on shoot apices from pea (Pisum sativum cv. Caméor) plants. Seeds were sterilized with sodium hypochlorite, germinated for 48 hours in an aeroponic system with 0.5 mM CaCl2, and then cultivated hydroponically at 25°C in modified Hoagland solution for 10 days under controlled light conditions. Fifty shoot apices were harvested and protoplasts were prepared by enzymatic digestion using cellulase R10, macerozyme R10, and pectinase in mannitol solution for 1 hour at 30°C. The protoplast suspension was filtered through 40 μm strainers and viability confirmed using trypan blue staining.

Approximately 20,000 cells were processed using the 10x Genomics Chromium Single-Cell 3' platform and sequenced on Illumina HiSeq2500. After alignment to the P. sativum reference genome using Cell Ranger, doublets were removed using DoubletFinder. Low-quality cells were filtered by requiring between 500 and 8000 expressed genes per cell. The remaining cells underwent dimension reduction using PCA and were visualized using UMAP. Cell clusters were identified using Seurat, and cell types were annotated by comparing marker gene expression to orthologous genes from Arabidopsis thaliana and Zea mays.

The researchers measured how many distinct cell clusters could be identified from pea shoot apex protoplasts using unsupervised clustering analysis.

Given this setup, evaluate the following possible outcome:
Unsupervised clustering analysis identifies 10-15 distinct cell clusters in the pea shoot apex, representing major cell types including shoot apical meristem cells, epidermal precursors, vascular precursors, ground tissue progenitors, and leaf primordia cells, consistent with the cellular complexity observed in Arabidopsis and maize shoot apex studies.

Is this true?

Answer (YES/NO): YES